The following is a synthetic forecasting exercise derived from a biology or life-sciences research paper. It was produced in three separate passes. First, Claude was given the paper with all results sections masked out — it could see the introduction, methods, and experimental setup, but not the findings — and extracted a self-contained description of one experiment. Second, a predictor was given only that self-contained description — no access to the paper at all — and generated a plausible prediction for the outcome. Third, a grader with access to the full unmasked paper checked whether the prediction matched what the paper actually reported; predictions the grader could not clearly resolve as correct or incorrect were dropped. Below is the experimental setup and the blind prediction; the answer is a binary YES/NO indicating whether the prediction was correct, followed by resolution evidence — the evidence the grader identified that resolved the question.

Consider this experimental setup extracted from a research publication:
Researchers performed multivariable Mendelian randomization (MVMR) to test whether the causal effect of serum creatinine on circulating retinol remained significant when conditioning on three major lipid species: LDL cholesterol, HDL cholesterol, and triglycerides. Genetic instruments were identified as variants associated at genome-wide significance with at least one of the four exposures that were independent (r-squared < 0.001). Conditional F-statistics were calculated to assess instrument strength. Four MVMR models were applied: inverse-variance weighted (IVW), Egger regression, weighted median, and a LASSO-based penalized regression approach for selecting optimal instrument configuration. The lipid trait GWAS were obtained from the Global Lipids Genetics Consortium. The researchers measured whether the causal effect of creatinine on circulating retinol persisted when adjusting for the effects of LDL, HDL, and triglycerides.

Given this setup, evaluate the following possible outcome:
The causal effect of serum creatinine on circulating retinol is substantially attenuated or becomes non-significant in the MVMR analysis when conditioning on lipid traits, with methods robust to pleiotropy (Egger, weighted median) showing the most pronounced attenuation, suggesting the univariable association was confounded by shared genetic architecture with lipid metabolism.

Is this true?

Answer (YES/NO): NO